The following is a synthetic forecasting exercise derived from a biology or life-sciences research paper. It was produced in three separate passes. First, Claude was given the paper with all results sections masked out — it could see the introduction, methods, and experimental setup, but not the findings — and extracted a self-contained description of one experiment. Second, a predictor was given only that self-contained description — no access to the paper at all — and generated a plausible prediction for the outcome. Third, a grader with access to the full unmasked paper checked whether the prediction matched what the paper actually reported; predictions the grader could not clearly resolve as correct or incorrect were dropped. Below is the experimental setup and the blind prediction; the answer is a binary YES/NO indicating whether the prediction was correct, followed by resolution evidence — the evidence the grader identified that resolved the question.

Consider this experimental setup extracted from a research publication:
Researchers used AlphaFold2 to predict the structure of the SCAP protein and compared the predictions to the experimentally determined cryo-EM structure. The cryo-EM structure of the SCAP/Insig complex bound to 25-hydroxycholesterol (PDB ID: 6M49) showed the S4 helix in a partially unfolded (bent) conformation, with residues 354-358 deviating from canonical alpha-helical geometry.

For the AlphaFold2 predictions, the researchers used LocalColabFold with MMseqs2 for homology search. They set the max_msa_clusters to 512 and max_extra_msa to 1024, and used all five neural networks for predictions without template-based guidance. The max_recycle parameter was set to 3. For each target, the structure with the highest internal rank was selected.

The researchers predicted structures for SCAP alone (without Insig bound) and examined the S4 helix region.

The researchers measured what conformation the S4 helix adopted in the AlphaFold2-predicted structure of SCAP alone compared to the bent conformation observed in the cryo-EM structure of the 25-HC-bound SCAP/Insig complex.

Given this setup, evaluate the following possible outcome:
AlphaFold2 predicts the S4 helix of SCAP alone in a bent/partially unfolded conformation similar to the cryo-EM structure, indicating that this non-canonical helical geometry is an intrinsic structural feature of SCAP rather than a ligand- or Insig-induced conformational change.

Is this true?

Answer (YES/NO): NO